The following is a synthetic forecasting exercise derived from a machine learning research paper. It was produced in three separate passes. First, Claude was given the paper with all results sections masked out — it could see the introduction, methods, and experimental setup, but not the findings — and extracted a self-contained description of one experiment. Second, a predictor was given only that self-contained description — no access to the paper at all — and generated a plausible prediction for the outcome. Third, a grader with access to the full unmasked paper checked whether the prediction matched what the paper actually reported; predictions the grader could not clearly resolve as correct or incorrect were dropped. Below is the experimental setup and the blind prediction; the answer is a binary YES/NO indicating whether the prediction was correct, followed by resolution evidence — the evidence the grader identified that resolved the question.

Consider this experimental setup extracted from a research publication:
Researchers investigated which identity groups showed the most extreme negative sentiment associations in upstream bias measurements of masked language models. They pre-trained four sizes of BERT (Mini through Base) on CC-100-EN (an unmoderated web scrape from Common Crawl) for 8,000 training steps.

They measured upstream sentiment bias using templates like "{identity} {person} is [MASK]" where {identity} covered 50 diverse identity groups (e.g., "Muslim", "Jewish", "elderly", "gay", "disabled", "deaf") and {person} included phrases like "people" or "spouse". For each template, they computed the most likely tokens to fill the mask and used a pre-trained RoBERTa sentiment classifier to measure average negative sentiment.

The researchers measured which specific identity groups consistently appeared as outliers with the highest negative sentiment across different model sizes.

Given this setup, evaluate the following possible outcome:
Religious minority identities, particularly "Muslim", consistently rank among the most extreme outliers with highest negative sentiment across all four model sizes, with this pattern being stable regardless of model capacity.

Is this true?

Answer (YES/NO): NO